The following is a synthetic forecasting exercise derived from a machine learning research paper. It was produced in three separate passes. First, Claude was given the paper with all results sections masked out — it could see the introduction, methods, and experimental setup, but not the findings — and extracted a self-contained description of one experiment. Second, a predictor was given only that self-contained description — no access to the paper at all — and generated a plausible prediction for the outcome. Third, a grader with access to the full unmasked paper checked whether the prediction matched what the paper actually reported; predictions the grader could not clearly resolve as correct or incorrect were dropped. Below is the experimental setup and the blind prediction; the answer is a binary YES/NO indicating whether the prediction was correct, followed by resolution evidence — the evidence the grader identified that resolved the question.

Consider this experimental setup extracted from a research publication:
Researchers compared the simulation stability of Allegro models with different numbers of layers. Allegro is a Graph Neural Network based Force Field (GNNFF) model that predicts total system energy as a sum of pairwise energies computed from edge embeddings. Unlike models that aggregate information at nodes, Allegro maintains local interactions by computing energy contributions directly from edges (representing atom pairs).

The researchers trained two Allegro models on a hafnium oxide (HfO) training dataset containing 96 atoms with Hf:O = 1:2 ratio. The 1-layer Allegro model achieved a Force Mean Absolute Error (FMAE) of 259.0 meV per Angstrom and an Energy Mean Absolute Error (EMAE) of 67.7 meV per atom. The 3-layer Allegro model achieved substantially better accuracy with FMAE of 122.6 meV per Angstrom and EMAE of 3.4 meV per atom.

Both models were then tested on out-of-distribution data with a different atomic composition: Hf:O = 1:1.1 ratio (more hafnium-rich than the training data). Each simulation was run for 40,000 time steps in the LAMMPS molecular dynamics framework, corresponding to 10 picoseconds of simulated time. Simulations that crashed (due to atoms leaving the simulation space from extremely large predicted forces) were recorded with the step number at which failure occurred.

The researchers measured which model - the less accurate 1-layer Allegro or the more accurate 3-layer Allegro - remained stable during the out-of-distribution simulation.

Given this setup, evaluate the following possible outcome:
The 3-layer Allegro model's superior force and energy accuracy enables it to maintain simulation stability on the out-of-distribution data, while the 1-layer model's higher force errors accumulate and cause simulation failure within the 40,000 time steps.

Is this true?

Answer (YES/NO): NO